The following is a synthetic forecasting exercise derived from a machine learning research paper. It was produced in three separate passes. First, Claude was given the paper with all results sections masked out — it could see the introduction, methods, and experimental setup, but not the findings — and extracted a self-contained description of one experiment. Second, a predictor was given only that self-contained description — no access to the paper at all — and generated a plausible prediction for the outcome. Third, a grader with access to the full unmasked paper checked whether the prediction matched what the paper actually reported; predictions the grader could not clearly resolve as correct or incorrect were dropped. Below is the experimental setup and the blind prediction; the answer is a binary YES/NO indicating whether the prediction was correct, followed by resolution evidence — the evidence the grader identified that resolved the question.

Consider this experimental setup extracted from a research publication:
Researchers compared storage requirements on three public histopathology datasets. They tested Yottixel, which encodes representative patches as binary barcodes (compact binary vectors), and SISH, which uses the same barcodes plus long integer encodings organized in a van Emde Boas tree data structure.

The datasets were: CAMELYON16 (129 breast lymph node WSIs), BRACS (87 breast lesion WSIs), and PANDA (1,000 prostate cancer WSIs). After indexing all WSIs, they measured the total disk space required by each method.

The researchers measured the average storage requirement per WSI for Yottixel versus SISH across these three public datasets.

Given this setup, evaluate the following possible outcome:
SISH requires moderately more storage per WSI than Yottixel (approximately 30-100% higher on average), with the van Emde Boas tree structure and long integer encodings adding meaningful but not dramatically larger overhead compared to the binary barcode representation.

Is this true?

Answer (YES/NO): NO